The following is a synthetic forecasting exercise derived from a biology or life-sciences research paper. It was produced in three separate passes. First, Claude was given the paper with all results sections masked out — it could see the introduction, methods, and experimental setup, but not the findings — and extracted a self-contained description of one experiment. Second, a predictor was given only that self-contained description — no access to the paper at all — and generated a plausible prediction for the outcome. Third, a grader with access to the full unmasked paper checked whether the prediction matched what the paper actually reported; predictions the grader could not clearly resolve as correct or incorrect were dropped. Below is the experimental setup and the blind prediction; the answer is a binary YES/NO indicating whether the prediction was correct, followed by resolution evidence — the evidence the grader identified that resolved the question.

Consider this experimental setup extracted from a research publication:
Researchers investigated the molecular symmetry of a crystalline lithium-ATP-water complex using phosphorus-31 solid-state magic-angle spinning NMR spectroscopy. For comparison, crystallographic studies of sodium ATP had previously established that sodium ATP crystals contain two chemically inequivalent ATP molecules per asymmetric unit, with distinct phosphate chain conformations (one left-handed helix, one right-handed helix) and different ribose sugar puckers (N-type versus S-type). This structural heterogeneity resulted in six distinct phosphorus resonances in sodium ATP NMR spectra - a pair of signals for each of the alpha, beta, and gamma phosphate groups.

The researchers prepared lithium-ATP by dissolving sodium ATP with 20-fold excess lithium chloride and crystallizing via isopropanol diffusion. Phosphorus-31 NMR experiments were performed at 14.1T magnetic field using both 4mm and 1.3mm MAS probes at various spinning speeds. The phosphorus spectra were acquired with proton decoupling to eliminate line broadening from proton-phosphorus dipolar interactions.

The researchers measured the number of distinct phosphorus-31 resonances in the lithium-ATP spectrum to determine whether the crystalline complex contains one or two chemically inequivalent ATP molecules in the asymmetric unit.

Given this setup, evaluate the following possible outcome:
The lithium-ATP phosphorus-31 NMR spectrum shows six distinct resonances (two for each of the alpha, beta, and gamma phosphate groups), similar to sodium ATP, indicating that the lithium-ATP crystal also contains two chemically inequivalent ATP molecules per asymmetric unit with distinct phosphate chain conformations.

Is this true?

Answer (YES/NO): YES